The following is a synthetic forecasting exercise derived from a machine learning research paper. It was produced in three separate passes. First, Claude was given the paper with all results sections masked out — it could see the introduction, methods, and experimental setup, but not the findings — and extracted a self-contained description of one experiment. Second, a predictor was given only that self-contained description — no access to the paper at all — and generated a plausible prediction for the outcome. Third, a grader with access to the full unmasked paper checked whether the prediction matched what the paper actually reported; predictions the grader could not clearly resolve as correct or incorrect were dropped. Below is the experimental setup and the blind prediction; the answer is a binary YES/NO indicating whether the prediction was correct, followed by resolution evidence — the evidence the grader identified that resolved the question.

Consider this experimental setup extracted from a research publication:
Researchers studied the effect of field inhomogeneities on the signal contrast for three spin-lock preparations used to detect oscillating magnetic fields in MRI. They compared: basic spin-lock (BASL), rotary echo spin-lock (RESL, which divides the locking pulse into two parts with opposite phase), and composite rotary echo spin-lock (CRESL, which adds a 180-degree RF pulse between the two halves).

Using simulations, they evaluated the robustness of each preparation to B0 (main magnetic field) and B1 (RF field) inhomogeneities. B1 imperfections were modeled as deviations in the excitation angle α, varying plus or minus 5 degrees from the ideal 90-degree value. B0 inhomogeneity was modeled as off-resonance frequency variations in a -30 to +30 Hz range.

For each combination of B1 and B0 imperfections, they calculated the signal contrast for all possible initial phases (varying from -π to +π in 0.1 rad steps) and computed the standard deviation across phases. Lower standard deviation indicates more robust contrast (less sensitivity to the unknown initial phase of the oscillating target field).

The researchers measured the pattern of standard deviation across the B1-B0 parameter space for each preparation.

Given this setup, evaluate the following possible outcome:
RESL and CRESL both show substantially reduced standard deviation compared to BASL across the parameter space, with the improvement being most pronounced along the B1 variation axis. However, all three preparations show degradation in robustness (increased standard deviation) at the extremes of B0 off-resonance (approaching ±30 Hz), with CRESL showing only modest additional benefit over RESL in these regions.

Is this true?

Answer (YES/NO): NO